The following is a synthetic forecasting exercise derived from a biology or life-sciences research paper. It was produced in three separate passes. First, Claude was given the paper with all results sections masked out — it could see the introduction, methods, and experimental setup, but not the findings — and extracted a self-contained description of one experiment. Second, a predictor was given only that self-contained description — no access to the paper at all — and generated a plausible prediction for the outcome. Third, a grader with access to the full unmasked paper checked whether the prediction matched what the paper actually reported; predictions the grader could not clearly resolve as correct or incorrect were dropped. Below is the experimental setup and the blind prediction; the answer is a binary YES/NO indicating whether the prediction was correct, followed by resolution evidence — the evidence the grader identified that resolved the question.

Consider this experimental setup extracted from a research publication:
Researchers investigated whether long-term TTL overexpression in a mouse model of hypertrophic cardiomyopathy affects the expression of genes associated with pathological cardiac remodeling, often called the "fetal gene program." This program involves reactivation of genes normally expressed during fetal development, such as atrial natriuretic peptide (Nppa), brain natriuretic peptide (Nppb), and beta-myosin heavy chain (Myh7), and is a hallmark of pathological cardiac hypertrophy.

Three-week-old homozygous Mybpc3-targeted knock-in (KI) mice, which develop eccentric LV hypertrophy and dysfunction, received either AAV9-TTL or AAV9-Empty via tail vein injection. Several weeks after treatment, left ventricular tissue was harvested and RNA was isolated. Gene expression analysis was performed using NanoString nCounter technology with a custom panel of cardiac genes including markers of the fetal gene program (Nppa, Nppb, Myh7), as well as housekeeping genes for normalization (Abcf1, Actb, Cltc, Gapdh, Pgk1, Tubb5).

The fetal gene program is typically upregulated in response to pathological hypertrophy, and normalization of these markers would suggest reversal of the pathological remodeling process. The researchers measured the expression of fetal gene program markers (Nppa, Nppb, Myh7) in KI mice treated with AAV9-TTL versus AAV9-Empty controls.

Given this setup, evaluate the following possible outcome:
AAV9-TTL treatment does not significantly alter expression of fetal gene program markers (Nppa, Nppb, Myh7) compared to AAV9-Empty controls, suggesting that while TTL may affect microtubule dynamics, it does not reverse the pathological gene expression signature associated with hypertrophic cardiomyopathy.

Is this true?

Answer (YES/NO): YES